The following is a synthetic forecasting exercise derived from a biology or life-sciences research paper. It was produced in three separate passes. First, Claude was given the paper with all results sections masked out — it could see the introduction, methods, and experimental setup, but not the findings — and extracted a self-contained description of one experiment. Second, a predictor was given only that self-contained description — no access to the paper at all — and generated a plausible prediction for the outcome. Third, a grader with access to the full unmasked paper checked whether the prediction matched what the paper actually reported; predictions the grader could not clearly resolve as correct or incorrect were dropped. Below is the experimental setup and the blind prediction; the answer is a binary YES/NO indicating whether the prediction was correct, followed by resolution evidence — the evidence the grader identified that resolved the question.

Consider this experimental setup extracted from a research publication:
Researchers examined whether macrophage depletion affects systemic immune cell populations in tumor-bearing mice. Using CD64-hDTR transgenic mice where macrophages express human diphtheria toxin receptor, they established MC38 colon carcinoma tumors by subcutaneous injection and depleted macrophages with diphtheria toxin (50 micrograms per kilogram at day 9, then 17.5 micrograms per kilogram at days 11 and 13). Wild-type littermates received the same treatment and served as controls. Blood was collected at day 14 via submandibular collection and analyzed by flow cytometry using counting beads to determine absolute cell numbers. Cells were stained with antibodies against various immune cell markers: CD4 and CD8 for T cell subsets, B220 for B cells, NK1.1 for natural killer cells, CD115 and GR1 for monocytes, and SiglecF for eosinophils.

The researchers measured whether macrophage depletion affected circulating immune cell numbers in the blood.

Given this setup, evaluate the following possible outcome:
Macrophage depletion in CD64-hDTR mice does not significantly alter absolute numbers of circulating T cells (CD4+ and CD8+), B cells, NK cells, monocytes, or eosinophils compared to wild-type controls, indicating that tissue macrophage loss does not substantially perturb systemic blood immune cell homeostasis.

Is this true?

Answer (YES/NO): NO